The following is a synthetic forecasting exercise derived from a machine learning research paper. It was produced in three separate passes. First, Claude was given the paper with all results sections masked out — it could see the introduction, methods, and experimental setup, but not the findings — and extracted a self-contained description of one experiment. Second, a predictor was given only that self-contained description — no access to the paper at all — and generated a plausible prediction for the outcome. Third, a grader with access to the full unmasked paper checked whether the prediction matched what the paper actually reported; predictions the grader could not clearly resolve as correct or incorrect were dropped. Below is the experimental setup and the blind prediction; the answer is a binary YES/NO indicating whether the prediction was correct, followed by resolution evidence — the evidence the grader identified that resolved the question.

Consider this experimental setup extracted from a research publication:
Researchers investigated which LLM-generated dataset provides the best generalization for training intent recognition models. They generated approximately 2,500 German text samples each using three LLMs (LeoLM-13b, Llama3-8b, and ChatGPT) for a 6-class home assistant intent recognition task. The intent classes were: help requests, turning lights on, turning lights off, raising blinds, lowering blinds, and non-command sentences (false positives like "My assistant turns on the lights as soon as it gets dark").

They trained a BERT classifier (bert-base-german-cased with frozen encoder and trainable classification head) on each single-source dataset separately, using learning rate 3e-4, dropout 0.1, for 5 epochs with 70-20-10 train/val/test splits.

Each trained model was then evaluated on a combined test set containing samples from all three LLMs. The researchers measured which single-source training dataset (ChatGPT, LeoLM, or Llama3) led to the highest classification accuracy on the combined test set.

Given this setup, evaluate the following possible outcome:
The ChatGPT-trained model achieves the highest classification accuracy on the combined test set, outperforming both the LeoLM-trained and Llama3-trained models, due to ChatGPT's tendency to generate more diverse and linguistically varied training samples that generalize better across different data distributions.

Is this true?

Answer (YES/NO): NO